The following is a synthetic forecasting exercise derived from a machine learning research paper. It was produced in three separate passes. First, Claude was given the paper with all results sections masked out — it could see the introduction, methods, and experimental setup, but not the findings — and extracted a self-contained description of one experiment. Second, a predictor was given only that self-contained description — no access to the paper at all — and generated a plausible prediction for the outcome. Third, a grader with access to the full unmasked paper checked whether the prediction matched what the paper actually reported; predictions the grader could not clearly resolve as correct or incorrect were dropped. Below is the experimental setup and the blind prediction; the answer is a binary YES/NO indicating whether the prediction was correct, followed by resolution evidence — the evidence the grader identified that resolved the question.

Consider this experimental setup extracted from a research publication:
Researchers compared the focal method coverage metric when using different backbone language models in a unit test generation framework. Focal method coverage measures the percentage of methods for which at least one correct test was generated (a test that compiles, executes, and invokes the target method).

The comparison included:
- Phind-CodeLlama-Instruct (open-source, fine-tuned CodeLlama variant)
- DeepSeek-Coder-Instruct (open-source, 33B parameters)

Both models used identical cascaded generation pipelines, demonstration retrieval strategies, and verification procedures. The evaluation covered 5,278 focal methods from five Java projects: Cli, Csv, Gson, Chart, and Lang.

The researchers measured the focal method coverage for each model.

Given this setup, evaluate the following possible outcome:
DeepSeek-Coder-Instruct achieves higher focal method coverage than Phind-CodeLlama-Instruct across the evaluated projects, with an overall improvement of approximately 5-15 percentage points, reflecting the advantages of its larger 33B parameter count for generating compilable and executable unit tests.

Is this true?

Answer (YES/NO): NO